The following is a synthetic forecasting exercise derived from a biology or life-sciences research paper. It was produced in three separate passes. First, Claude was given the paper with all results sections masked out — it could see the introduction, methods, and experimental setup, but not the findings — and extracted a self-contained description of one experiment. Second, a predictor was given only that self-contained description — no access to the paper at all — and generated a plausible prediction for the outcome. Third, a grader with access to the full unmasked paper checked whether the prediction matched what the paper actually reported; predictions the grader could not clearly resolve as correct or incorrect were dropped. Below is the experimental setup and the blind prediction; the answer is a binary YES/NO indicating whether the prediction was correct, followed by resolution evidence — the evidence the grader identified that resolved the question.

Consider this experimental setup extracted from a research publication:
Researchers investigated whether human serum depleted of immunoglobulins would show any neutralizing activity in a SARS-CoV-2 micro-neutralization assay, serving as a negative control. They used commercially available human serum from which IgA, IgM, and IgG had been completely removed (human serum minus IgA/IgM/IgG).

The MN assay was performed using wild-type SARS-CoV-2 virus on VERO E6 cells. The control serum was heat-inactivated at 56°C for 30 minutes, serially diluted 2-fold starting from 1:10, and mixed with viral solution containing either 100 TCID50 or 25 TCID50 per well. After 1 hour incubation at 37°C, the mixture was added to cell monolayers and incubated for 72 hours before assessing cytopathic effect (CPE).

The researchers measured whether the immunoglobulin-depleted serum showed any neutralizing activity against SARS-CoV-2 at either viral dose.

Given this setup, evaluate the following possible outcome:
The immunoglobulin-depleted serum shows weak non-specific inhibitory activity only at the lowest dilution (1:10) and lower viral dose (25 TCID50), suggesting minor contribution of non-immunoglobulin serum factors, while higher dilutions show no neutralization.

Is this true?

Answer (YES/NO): NO